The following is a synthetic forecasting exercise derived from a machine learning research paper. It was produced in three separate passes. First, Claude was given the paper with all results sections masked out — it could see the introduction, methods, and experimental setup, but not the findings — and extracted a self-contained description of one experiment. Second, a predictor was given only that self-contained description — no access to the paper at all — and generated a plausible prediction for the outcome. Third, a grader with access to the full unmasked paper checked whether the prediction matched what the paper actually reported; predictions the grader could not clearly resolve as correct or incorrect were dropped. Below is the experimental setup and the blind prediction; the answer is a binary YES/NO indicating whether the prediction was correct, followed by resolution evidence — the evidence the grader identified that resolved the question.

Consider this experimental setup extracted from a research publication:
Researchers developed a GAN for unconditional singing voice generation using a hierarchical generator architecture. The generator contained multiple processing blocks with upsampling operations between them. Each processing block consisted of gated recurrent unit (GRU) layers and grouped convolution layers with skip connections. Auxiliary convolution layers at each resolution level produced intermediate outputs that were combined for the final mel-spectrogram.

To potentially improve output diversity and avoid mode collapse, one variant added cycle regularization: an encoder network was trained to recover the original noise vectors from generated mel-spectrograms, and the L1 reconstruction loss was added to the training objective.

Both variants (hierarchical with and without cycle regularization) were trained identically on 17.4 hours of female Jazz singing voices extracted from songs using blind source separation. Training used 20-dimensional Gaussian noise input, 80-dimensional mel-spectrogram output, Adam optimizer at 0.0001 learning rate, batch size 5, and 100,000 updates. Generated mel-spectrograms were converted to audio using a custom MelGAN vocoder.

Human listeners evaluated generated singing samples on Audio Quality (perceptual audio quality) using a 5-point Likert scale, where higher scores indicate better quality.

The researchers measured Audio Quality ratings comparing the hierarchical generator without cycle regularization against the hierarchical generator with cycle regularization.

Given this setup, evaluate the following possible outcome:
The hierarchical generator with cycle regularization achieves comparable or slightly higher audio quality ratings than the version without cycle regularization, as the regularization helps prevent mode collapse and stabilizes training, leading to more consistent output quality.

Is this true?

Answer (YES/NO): NO